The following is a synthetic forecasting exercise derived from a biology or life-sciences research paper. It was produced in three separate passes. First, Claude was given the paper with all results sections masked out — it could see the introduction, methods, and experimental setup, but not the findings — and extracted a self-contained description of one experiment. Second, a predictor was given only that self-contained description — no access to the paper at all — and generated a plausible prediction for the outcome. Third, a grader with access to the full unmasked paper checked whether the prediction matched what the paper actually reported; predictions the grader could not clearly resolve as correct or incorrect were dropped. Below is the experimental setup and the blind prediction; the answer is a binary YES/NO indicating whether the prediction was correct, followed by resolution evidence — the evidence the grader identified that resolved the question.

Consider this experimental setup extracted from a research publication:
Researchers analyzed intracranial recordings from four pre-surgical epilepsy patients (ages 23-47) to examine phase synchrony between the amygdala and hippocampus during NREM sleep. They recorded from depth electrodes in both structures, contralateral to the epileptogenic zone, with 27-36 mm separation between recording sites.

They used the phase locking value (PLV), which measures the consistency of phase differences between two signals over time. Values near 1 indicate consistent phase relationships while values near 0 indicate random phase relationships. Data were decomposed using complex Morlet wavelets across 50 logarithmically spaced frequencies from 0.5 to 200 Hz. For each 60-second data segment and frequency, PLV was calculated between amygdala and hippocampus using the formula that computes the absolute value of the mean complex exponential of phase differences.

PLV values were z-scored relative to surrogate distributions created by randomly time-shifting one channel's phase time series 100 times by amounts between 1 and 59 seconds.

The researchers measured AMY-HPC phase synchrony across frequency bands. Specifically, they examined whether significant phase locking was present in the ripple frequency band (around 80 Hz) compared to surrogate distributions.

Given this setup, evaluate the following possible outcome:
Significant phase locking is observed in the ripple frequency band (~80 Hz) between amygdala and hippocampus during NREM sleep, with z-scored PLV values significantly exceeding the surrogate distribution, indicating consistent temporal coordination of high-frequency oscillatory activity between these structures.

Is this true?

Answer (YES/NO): NO